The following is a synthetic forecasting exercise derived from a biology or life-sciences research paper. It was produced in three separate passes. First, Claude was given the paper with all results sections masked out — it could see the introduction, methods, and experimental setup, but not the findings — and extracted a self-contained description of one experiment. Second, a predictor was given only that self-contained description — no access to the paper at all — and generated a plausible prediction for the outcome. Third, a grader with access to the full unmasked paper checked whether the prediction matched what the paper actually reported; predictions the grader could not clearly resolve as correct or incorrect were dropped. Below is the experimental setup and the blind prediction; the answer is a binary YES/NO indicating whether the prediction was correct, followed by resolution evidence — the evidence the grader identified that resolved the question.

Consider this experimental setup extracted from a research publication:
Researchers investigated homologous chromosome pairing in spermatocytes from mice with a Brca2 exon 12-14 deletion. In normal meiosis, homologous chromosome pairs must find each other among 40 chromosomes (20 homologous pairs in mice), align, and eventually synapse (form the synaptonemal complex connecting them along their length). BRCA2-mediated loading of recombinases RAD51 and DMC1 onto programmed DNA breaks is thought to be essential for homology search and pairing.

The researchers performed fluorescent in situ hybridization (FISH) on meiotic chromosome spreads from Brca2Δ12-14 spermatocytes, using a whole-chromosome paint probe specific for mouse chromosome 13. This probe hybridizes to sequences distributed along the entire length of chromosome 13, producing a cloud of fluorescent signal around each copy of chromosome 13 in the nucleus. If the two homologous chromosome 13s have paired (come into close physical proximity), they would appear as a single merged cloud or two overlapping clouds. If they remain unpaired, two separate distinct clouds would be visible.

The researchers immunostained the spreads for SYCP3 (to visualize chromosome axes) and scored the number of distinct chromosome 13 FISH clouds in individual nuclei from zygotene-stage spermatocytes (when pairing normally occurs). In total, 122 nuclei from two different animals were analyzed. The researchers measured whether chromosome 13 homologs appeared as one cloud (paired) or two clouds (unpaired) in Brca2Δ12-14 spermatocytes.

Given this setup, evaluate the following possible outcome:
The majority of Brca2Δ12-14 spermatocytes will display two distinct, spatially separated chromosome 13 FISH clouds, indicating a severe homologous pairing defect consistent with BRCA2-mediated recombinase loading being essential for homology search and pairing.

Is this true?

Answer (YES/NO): NO